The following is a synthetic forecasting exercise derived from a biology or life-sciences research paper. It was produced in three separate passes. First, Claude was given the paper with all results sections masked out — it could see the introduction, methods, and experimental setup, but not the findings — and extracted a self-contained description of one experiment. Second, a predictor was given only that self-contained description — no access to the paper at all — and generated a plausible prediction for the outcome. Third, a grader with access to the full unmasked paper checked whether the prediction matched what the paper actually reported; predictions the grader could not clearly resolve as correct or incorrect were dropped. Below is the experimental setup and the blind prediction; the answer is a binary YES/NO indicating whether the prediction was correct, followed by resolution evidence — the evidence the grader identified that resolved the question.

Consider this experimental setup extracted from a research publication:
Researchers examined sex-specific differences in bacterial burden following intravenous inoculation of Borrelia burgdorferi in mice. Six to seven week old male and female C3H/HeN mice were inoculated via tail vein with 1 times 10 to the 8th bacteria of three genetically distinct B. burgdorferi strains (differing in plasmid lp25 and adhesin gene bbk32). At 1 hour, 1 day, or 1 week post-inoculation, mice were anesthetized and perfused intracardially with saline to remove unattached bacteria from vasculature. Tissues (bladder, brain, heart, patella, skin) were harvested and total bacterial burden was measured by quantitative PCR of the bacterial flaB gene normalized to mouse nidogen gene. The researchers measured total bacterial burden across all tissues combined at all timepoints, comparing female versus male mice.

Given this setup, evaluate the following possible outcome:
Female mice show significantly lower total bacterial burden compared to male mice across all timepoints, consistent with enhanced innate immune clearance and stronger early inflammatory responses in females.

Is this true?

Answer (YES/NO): NO